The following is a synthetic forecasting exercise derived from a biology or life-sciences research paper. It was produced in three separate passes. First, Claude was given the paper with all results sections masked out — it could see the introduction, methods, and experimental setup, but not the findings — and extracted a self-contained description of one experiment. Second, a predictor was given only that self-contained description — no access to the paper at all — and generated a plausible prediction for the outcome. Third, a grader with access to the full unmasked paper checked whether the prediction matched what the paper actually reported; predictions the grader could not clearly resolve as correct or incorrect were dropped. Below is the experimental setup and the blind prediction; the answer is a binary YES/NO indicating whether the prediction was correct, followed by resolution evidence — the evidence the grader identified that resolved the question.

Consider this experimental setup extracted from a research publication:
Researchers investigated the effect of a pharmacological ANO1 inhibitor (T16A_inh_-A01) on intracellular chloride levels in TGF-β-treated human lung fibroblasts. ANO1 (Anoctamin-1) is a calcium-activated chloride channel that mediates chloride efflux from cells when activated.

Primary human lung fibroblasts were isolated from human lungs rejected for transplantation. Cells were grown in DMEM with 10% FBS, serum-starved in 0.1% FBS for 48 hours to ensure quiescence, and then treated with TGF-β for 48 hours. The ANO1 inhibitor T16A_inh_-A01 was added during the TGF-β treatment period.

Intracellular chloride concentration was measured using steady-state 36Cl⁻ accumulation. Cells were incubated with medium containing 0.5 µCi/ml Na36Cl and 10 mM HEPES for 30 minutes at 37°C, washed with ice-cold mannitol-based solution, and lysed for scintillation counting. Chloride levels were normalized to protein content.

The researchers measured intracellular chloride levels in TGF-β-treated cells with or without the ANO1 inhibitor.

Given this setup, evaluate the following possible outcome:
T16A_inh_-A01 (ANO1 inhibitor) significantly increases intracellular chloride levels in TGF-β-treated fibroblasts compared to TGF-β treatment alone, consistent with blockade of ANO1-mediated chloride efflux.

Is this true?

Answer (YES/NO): NO